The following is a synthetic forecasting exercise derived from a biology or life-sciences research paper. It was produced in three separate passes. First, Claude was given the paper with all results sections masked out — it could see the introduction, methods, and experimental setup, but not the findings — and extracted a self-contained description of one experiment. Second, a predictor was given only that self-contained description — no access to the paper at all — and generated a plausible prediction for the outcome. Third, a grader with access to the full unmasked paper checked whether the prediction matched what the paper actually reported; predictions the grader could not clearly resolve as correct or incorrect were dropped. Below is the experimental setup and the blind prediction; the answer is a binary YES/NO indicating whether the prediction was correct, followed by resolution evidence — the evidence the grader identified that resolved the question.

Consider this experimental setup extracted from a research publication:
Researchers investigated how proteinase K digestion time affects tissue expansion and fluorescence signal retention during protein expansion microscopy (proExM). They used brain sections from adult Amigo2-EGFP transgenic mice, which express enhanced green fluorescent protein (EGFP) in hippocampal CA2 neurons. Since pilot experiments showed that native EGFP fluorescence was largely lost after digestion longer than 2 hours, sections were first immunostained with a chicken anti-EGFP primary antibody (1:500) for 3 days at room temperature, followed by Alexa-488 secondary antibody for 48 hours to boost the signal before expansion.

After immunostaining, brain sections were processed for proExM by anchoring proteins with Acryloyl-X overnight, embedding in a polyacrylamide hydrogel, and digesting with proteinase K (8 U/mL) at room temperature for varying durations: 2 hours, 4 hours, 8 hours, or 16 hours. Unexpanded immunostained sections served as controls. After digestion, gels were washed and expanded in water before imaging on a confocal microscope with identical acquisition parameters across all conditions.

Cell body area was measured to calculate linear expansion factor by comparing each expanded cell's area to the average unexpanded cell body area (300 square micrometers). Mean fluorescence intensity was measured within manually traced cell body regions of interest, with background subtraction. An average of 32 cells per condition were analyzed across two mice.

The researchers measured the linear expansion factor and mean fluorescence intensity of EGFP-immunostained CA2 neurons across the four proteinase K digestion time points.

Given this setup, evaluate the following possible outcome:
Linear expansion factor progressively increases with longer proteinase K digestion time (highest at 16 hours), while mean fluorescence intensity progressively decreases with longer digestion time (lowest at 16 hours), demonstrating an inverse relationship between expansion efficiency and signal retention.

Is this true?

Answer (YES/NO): YES